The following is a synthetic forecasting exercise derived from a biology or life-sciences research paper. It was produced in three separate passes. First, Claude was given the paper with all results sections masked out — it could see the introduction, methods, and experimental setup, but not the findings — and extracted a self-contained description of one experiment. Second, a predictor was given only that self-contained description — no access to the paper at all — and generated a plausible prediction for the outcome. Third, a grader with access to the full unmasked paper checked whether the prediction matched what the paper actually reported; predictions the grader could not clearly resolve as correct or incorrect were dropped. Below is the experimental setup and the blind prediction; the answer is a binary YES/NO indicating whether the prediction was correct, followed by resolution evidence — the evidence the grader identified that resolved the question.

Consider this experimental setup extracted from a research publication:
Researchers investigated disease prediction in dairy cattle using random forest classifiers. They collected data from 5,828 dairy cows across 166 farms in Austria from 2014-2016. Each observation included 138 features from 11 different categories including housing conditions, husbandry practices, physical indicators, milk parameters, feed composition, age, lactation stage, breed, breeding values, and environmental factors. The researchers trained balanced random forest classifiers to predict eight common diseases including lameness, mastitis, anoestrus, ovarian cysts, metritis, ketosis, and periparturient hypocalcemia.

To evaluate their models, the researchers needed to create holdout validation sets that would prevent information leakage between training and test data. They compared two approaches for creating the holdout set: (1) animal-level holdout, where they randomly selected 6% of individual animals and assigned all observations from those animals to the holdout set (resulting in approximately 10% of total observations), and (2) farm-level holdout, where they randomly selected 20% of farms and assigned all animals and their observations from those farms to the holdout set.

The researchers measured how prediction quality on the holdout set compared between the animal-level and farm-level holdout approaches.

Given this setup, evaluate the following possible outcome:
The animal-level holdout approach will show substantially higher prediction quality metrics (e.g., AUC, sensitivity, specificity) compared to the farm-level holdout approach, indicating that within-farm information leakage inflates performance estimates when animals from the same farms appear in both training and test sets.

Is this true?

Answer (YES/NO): NO